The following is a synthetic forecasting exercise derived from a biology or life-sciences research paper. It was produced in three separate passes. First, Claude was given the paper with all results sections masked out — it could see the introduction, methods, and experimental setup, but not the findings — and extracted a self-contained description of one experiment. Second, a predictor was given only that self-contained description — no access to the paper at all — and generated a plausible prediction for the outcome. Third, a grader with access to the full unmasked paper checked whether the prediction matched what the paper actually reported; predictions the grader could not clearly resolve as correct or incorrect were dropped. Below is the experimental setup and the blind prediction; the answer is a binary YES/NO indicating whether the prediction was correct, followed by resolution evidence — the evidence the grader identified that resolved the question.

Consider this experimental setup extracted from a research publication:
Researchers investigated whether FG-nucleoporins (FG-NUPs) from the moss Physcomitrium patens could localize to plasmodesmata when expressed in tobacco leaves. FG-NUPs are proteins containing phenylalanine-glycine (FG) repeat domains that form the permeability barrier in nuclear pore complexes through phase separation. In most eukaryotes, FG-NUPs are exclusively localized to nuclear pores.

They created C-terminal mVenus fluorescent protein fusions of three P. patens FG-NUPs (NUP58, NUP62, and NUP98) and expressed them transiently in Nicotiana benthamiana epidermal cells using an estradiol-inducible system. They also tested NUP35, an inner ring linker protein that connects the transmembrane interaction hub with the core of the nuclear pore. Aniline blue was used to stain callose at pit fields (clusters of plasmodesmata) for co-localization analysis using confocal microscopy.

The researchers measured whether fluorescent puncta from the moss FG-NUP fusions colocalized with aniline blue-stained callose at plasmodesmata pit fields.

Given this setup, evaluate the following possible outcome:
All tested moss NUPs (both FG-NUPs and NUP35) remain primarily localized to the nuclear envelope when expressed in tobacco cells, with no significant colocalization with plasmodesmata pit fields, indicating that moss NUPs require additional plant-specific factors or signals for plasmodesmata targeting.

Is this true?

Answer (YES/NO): NO